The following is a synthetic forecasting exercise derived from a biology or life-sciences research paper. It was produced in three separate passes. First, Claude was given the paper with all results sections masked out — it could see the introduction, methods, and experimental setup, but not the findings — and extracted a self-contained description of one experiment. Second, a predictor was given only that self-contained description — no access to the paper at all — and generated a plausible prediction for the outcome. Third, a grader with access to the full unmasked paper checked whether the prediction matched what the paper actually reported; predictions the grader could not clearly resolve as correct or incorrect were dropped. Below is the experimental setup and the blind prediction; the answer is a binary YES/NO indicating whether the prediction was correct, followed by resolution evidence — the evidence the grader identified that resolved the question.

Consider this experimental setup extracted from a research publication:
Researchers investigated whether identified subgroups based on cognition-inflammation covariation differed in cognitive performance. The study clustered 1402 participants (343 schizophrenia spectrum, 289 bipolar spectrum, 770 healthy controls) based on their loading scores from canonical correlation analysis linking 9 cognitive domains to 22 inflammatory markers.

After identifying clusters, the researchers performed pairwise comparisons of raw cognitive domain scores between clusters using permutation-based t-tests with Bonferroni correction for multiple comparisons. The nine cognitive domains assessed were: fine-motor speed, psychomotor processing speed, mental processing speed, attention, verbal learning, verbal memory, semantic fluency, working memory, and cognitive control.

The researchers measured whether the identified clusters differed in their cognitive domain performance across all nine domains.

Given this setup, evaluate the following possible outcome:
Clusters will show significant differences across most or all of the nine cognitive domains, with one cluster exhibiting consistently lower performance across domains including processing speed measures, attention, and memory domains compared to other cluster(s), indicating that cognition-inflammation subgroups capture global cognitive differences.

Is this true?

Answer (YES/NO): NO